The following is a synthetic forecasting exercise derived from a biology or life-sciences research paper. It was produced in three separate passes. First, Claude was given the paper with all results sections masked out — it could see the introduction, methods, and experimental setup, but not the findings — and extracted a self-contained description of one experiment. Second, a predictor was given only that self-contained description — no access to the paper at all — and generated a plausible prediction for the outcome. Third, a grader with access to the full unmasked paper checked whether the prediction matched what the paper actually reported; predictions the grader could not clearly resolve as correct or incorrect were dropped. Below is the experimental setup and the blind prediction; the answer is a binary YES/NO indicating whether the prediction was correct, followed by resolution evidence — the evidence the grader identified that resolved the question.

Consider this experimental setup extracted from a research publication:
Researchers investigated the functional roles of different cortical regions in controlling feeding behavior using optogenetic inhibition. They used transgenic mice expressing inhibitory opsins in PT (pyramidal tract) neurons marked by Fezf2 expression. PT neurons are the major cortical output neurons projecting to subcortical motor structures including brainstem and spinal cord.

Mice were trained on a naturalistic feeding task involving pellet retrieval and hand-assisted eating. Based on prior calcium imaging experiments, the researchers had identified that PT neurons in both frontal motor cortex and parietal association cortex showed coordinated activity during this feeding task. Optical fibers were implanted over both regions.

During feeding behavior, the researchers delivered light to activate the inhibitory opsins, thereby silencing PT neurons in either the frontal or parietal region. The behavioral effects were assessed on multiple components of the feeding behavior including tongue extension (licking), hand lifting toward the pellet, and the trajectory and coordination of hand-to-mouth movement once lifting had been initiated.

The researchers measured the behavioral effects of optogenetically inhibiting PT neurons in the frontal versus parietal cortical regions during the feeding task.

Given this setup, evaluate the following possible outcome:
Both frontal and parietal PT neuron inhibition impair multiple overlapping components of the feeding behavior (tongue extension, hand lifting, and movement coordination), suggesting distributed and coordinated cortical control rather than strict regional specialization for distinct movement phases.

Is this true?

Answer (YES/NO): NO